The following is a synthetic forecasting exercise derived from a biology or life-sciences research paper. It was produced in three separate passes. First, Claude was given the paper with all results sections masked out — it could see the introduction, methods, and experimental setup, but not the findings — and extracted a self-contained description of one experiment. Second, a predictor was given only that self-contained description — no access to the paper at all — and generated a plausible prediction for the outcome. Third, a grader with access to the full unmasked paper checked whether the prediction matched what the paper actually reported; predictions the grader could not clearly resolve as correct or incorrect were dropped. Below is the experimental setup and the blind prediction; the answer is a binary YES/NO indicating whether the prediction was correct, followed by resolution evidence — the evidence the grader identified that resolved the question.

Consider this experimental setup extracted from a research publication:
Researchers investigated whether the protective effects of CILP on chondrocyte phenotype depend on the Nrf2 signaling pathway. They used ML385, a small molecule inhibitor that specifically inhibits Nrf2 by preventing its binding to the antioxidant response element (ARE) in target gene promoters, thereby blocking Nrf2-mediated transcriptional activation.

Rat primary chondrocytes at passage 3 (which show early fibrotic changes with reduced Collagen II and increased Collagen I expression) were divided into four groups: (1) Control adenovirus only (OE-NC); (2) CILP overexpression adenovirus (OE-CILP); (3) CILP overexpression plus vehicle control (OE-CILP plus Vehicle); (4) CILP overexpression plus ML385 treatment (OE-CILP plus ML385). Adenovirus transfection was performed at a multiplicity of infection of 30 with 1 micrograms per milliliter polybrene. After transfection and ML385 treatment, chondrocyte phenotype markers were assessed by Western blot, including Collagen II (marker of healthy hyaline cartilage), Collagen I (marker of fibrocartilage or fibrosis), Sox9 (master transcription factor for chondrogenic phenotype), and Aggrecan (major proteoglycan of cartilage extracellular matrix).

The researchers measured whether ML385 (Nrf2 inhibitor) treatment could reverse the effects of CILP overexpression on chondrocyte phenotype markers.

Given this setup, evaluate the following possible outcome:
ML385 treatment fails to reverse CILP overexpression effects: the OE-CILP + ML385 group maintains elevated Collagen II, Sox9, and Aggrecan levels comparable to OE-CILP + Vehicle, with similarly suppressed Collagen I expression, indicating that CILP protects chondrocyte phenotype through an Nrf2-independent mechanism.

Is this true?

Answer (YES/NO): NO